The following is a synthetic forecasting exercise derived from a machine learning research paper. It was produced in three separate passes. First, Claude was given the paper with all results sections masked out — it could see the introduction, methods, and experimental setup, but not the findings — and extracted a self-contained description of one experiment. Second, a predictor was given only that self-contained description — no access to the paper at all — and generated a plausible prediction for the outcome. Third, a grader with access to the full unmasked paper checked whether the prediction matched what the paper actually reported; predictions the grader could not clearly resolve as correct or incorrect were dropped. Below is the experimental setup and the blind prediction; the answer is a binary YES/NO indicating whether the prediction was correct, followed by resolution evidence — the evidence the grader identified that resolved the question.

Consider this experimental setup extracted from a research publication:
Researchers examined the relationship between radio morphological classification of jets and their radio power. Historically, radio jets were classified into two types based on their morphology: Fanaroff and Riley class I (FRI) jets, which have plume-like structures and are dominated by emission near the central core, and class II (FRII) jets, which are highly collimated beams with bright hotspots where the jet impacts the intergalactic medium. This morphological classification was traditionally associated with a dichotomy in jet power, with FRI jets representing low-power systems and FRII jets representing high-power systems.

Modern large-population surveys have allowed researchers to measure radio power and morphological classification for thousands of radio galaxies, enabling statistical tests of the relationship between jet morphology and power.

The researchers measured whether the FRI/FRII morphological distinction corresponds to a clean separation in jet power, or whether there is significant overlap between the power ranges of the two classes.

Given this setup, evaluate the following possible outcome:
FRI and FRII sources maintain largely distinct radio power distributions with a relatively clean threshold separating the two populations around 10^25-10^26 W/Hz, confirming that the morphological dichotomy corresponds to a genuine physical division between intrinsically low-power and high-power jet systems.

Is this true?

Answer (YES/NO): NO